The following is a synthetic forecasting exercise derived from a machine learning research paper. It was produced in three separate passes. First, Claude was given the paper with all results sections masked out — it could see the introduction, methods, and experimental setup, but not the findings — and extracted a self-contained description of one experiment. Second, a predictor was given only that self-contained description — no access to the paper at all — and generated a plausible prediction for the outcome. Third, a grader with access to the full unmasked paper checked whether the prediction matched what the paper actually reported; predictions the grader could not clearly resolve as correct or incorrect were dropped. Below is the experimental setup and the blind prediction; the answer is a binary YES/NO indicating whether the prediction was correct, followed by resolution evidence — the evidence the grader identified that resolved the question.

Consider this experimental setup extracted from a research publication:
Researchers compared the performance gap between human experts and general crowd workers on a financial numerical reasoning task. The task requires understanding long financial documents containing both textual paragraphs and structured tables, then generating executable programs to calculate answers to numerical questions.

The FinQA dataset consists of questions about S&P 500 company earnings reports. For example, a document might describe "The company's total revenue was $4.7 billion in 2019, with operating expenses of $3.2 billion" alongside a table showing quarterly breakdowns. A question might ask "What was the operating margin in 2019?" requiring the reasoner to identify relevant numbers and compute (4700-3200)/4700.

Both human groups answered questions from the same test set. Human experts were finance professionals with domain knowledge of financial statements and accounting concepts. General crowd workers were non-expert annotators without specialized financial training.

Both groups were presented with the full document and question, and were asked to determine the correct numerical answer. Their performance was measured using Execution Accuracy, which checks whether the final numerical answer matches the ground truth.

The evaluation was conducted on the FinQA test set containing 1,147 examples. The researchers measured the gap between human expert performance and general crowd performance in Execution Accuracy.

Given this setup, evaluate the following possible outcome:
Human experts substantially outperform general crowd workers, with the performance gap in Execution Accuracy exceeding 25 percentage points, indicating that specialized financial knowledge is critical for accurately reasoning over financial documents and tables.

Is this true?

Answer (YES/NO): YES